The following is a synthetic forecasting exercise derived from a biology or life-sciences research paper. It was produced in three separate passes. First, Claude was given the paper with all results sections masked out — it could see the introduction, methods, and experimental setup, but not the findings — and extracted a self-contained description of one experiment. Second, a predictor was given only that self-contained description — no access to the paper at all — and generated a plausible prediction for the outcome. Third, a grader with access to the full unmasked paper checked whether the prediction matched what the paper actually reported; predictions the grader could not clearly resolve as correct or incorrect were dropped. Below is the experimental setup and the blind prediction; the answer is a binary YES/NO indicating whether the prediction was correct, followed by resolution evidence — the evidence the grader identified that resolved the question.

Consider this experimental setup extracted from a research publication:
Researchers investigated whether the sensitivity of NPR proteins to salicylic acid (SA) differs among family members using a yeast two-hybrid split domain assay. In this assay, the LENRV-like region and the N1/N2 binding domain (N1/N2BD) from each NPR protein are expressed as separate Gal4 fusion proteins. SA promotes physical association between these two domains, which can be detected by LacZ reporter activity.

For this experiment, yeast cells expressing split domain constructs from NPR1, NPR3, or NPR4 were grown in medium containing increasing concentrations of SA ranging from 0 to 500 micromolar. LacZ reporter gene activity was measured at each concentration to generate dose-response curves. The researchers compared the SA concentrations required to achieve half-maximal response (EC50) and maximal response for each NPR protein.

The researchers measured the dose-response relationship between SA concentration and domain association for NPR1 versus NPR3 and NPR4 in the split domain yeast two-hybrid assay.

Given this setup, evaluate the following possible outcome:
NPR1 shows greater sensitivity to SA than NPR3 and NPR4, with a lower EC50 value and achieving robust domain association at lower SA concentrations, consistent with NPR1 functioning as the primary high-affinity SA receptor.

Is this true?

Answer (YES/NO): NO